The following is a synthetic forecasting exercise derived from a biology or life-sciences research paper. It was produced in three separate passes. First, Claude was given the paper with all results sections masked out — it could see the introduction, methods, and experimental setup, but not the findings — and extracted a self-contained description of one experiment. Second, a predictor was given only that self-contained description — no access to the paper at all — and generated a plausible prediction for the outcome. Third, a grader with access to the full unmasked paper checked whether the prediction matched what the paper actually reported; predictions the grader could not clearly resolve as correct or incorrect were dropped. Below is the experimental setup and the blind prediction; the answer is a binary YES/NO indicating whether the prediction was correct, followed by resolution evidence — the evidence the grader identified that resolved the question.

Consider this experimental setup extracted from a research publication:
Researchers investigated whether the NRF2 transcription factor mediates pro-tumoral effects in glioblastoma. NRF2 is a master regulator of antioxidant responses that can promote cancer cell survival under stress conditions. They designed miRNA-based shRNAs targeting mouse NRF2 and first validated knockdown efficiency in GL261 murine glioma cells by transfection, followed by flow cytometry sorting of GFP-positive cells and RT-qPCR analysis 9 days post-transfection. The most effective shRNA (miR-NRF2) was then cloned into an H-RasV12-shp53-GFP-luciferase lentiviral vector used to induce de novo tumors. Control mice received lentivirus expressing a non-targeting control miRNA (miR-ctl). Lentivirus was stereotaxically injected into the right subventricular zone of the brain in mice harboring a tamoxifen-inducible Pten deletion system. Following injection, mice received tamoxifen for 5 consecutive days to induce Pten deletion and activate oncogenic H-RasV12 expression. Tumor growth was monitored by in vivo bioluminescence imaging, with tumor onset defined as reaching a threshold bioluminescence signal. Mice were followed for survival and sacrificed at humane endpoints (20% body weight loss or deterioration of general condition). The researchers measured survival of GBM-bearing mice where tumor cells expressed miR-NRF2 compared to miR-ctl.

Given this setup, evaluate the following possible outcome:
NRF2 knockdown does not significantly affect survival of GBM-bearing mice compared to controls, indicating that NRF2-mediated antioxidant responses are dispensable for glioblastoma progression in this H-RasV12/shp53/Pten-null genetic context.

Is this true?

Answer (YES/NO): NO